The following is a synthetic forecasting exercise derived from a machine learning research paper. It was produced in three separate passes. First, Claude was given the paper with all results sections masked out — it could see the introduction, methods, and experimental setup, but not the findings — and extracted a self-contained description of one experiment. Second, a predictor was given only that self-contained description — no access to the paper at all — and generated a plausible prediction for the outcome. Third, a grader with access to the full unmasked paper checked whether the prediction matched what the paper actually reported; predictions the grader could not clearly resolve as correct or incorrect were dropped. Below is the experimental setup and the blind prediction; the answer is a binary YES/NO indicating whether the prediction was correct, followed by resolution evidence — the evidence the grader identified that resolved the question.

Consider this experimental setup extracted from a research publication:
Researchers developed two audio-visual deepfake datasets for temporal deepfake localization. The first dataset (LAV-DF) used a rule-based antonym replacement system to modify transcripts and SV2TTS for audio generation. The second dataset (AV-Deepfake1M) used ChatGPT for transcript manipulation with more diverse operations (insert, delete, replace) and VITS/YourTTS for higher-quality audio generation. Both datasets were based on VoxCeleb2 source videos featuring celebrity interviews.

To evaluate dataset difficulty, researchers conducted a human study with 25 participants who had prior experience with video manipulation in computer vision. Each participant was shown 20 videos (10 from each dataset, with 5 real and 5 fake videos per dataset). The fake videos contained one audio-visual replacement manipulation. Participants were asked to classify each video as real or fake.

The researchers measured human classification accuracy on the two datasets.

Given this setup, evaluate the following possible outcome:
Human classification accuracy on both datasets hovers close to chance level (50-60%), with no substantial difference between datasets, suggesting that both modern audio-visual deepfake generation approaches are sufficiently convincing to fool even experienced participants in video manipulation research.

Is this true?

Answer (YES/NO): NO